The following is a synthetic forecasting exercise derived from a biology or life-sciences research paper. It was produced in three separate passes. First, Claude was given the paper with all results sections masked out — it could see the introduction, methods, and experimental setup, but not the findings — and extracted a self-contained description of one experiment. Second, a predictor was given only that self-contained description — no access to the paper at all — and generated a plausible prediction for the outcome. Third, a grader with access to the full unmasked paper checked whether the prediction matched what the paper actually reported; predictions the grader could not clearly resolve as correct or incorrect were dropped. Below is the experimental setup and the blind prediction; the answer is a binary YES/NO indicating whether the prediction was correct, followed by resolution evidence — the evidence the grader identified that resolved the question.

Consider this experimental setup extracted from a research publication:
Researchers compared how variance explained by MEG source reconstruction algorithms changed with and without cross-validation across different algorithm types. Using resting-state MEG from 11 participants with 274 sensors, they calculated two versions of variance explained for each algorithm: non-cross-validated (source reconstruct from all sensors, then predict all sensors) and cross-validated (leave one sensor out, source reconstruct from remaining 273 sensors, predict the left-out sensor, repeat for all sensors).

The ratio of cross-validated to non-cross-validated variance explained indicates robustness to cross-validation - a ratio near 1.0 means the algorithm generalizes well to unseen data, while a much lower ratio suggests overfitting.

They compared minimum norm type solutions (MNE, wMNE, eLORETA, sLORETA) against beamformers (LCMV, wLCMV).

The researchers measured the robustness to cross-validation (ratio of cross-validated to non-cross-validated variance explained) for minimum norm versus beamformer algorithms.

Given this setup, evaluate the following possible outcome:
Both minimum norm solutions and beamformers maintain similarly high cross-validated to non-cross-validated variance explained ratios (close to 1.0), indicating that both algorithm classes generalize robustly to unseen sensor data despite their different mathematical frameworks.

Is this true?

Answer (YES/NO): NO